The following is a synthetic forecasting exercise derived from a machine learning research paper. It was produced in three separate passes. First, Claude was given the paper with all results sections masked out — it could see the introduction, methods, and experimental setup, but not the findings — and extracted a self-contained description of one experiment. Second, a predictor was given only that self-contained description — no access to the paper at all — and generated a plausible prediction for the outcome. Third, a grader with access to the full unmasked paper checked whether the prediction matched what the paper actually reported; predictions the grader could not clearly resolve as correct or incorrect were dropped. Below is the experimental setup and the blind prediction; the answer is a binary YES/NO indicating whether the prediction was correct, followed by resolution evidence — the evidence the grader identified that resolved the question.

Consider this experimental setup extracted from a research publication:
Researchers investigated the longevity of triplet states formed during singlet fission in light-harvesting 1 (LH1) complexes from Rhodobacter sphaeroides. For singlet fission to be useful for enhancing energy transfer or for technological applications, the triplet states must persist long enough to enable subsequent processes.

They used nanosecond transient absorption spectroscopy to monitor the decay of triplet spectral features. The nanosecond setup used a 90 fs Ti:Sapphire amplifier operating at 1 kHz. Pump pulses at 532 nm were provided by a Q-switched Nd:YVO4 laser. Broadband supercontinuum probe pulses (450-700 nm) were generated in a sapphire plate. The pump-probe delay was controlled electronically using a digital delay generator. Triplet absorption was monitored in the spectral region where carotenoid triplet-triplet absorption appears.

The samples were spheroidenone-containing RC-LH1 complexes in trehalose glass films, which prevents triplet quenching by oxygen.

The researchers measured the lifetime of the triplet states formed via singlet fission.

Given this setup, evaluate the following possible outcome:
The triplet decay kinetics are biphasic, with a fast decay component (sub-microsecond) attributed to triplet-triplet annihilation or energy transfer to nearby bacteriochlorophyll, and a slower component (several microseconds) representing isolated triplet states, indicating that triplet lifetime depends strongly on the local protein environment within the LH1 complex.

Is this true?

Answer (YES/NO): NO